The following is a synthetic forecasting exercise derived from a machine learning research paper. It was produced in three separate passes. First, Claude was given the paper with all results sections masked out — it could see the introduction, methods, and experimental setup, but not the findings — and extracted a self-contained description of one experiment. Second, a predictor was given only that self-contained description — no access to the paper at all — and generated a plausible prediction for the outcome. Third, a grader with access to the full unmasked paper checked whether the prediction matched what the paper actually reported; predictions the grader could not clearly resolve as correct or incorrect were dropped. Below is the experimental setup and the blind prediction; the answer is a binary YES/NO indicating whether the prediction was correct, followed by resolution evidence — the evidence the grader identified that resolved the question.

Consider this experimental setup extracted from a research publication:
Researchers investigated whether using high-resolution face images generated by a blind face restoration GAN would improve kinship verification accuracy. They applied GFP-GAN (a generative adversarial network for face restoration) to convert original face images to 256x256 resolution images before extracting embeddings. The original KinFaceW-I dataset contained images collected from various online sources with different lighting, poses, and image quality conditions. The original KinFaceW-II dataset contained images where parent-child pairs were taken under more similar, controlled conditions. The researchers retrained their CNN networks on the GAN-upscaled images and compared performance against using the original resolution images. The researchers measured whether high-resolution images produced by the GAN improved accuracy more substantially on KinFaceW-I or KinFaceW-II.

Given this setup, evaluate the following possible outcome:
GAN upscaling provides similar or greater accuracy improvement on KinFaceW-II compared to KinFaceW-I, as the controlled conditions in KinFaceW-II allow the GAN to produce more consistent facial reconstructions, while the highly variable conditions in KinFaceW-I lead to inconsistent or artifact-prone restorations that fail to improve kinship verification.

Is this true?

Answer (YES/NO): YES